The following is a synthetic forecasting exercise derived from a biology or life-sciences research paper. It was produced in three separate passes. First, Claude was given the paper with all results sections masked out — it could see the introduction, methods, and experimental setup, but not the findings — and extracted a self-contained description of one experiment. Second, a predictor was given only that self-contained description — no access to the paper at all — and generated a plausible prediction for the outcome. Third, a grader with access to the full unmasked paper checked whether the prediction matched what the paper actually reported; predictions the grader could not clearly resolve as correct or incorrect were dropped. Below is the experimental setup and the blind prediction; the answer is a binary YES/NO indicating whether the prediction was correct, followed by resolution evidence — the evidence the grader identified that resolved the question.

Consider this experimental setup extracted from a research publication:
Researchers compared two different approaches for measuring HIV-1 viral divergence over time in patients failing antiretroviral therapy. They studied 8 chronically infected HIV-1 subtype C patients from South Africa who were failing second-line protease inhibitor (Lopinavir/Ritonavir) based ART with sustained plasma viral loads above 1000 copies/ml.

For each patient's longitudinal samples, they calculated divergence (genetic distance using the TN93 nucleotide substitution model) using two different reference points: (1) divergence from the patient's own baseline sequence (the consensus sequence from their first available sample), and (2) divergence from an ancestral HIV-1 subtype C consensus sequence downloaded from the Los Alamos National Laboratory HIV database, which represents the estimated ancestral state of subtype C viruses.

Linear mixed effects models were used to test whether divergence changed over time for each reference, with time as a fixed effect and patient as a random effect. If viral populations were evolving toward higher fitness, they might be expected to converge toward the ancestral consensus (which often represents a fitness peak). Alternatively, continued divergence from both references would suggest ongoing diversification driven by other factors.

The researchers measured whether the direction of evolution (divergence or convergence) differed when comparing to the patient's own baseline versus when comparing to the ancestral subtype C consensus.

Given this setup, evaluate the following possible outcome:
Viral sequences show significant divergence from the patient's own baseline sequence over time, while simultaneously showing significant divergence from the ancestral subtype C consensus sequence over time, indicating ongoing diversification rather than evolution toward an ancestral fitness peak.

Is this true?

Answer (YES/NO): NO